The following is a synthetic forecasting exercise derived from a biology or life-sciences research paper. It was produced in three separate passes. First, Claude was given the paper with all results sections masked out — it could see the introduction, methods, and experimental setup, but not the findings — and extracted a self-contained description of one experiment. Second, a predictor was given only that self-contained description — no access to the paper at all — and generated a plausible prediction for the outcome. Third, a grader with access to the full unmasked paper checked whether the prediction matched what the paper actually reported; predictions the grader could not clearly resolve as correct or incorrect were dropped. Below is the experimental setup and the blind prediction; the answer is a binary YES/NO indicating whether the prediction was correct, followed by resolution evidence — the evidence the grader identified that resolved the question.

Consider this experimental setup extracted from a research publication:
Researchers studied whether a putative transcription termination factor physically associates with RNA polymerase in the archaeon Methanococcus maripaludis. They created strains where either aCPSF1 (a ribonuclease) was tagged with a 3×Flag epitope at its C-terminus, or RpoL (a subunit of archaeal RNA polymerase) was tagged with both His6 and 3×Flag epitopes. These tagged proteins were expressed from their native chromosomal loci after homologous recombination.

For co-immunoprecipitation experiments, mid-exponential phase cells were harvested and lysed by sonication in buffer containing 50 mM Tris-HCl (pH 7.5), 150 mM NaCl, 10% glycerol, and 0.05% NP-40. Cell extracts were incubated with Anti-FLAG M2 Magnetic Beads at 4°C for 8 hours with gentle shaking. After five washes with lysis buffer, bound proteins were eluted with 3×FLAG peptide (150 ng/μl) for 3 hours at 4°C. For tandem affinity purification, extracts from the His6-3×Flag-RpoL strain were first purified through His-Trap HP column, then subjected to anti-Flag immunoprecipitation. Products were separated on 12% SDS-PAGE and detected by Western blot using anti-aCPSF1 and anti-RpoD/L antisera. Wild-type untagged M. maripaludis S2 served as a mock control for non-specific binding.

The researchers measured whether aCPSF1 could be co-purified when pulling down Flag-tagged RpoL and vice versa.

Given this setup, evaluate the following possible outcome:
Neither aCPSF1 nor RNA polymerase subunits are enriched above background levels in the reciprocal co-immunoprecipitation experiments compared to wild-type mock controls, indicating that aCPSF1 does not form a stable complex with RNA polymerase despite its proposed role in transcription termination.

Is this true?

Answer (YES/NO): NO